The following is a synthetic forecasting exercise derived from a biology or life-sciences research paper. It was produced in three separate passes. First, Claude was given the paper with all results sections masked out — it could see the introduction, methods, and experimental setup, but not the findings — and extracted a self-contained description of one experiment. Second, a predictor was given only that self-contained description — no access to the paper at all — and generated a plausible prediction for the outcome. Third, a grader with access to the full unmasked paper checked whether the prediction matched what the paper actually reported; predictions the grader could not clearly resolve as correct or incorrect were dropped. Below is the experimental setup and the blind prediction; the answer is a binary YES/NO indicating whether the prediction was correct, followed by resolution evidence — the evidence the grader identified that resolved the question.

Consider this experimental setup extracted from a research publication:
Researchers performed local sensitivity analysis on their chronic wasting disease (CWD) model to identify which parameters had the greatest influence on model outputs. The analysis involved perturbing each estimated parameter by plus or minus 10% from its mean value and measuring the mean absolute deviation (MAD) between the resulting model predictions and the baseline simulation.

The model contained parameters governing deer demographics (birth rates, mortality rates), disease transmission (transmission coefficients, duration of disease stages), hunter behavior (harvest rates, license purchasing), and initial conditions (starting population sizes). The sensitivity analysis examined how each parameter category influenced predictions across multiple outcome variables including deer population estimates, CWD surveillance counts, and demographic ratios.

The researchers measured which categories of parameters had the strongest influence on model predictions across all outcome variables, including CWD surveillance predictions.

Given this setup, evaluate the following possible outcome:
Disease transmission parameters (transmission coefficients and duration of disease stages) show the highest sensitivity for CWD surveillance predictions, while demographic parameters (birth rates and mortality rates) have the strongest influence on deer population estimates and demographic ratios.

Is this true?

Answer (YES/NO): NO